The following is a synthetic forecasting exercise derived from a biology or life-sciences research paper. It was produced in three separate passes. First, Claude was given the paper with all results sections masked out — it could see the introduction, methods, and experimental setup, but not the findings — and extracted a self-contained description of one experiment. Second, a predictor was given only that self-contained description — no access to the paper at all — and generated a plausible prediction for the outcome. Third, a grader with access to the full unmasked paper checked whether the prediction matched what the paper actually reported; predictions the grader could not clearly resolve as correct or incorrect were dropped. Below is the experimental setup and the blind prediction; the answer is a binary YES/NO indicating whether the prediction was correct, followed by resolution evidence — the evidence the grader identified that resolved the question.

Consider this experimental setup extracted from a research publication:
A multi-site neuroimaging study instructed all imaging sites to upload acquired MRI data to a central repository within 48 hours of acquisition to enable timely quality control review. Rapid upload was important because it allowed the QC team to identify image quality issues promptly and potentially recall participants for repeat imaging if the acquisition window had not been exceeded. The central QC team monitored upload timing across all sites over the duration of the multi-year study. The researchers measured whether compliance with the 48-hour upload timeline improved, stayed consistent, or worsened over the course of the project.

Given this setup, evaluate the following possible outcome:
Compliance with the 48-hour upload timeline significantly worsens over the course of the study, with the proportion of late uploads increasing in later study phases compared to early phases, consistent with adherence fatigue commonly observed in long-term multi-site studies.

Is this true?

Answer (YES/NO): NO